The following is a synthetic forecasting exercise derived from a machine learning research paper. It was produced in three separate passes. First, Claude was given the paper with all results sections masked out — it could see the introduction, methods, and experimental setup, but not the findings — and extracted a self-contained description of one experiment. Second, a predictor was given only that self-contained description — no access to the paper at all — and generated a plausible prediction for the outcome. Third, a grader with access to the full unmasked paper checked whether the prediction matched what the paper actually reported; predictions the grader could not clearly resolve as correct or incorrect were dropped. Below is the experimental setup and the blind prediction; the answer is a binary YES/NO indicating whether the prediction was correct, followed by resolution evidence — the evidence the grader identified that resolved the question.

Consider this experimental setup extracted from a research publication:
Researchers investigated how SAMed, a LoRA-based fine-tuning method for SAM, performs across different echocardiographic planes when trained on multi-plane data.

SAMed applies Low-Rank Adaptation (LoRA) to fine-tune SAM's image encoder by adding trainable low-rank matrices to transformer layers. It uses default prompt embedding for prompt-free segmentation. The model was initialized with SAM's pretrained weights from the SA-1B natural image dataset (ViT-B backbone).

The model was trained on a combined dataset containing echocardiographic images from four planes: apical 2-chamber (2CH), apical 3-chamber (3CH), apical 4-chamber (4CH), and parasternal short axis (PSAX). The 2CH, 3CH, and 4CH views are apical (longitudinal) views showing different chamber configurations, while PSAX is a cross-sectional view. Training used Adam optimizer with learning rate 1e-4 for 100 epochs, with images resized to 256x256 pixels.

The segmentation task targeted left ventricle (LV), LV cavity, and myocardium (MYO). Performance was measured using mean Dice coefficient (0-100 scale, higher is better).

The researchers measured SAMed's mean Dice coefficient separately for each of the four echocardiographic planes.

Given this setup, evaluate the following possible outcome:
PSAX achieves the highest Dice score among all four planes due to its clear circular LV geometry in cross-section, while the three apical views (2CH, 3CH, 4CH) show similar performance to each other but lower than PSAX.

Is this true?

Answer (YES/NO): NO